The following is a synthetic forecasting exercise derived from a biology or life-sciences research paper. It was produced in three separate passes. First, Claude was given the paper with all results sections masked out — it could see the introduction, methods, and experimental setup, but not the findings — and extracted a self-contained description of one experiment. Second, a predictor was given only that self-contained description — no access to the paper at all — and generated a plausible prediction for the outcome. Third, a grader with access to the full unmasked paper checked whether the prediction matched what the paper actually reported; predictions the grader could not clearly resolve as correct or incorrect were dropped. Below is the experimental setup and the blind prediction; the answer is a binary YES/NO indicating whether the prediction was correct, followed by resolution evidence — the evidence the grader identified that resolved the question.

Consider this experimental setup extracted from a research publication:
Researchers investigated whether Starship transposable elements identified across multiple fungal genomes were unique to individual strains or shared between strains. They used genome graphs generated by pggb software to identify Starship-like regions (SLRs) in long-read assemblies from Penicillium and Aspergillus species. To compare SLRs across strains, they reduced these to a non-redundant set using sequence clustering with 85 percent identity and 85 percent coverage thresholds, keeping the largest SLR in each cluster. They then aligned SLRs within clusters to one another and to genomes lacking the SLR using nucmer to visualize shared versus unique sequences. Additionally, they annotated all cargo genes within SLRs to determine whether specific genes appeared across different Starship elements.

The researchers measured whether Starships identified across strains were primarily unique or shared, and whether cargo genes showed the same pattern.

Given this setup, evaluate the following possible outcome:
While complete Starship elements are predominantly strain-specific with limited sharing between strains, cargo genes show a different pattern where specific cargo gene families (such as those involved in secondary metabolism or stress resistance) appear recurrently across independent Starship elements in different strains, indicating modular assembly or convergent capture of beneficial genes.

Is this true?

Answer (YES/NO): YES